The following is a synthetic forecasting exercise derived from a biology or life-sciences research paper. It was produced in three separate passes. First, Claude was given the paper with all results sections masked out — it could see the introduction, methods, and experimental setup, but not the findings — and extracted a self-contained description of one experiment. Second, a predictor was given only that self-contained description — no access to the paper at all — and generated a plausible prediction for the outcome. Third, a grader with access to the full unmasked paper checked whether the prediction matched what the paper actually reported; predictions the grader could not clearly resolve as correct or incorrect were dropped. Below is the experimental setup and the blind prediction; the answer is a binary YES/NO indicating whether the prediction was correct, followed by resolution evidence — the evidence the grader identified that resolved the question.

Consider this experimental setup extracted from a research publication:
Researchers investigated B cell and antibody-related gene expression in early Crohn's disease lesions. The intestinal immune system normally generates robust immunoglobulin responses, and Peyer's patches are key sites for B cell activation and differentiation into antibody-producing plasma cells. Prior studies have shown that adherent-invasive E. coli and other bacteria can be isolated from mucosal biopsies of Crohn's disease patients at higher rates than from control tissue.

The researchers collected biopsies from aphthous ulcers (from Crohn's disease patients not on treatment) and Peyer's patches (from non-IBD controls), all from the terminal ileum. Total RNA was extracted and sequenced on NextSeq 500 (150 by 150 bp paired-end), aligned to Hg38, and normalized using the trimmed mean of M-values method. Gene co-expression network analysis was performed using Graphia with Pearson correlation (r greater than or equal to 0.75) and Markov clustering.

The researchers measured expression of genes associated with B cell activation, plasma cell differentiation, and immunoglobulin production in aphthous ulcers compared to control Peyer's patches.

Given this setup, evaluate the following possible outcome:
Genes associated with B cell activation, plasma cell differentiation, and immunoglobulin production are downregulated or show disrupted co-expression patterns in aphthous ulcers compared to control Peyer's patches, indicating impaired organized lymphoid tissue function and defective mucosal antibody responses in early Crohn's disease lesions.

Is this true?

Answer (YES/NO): NO